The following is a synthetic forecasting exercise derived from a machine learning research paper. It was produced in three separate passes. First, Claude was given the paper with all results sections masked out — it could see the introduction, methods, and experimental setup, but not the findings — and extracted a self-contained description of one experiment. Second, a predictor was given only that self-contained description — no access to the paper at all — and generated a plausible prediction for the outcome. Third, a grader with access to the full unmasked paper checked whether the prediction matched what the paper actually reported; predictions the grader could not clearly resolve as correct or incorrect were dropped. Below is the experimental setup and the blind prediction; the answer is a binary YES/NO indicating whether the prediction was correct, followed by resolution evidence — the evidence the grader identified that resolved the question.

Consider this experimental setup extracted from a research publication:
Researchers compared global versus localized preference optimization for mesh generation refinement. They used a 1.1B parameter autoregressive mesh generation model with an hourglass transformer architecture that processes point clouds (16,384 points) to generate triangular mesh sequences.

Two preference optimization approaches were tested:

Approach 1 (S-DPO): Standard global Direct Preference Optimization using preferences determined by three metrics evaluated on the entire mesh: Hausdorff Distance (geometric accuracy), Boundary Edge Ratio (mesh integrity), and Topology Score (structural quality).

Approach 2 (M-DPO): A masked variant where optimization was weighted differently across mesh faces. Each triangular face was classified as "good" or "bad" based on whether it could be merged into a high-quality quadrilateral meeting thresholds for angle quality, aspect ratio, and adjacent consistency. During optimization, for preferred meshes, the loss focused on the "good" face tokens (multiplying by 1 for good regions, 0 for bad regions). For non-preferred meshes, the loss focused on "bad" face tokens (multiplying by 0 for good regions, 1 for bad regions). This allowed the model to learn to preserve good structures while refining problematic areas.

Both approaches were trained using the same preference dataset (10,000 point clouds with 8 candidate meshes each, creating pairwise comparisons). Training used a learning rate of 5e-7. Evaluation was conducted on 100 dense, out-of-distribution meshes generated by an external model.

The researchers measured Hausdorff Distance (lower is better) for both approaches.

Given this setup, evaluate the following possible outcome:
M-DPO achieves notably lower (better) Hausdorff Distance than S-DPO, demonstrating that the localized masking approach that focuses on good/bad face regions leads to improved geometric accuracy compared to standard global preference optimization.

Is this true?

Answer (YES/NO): YES